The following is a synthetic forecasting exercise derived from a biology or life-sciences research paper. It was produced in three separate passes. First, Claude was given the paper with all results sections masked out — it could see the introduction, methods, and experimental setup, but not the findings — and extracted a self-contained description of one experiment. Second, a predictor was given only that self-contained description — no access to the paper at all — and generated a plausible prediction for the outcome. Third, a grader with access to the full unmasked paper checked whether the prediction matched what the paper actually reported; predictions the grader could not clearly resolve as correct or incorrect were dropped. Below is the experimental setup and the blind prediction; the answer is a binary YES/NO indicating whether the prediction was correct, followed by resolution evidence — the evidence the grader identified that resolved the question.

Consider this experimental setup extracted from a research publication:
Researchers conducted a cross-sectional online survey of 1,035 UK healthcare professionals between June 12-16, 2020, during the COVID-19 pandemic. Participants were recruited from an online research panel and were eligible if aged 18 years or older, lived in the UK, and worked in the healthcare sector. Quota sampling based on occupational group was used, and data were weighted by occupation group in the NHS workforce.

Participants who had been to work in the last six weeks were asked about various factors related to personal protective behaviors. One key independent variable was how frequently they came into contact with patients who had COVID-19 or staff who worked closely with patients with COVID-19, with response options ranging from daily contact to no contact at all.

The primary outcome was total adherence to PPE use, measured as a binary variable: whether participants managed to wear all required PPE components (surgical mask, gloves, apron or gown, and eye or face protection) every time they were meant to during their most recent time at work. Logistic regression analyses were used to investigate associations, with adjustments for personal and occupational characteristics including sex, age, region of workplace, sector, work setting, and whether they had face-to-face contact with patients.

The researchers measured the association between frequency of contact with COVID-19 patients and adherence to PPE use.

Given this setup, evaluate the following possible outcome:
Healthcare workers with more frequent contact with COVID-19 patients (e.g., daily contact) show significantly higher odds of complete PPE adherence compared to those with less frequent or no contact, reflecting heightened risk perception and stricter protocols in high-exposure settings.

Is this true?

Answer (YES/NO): NO